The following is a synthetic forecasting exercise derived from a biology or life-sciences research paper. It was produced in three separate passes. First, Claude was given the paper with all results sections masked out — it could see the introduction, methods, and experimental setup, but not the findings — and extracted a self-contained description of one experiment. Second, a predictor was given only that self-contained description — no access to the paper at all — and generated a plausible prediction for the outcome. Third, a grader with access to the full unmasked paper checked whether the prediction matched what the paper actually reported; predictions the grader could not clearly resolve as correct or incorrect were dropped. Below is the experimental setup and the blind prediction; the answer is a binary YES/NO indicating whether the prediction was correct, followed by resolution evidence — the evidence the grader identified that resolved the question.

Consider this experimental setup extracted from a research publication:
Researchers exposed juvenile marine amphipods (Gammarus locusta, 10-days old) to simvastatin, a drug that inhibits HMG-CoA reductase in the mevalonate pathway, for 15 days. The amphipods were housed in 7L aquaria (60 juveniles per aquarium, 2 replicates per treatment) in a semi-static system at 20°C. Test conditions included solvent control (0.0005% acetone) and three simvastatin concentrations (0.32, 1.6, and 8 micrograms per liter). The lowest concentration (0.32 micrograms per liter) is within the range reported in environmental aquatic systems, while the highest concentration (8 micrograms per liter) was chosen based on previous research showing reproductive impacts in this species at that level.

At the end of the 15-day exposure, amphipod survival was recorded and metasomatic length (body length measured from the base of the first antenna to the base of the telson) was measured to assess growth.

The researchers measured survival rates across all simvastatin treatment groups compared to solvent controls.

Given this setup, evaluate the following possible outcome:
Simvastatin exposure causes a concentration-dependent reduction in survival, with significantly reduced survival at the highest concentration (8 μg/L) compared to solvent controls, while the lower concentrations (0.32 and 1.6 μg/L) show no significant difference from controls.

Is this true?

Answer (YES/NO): NO